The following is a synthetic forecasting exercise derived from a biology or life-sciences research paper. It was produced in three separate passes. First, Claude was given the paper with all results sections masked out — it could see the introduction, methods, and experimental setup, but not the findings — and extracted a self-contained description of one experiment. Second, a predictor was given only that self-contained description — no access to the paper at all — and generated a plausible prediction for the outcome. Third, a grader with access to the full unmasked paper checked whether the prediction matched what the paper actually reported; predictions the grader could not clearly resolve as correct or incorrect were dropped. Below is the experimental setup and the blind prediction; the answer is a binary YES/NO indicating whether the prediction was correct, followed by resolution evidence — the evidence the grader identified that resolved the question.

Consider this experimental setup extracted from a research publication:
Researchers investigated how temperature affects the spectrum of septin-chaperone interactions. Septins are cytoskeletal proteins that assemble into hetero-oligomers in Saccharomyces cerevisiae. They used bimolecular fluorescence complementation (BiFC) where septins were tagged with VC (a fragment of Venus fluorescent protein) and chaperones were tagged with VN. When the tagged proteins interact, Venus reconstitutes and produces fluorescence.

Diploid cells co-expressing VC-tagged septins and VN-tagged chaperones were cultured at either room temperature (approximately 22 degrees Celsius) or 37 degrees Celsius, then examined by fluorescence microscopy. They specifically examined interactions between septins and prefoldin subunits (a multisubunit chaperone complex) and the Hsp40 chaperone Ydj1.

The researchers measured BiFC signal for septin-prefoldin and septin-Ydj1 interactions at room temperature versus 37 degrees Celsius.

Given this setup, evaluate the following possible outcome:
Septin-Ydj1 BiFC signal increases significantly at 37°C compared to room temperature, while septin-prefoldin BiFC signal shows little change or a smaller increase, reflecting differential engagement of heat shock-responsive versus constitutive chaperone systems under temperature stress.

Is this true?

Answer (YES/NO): NO